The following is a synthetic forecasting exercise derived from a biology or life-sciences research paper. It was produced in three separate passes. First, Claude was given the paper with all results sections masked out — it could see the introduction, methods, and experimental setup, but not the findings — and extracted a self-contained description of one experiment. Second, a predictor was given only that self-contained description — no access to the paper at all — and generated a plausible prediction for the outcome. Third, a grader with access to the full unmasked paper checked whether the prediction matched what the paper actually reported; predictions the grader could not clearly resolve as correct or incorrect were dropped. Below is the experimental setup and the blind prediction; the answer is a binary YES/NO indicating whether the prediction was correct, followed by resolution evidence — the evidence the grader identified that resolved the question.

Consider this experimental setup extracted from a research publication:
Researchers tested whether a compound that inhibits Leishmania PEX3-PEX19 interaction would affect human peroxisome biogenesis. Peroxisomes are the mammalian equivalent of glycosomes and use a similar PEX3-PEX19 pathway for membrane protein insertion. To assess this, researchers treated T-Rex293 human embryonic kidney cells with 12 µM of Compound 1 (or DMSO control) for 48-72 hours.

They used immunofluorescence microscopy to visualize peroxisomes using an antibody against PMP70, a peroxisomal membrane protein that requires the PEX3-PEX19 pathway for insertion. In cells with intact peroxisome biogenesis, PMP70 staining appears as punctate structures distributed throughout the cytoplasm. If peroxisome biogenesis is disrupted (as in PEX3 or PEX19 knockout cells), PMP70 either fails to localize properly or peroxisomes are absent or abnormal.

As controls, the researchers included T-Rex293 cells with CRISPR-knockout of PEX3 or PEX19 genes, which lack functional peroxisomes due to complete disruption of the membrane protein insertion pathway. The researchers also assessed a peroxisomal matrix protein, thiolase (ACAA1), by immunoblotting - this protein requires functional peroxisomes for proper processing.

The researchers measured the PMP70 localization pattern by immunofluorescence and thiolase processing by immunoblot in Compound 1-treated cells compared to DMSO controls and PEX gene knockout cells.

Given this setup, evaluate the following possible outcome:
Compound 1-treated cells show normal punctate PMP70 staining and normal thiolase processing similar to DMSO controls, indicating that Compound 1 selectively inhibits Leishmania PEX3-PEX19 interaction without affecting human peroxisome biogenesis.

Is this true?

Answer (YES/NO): YES